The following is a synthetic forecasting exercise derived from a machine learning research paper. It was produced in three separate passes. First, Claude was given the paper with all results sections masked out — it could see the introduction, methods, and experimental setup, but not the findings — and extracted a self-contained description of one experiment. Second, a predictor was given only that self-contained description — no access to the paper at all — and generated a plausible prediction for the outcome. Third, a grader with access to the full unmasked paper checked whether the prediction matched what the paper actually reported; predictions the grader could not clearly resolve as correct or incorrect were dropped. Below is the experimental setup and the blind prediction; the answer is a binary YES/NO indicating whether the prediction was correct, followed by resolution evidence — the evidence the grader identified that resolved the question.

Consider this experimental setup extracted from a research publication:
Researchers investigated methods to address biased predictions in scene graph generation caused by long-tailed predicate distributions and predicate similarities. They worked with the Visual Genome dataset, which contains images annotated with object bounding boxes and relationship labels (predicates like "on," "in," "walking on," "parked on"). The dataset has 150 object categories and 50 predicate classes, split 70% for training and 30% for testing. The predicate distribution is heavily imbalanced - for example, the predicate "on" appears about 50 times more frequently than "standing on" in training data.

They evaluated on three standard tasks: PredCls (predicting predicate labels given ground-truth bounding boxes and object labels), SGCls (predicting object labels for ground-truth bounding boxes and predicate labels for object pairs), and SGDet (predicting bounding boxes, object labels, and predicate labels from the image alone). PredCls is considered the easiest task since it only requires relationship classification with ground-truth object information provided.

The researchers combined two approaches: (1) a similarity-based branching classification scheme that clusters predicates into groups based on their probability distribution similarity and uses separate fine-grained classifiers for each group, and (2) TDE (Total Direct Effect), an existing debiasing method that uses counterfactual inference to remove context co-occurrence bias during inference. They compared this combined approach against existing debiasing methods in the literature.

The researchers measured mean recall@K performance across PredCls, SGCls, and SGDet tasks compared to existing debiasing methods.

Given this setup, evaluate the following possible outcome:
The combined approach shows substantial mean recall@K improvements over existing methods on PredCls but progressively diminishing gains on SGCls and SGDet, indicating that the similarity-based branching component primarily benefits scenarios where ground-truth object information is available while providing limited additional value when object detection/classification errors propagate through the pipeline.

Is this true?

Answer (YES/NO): NO